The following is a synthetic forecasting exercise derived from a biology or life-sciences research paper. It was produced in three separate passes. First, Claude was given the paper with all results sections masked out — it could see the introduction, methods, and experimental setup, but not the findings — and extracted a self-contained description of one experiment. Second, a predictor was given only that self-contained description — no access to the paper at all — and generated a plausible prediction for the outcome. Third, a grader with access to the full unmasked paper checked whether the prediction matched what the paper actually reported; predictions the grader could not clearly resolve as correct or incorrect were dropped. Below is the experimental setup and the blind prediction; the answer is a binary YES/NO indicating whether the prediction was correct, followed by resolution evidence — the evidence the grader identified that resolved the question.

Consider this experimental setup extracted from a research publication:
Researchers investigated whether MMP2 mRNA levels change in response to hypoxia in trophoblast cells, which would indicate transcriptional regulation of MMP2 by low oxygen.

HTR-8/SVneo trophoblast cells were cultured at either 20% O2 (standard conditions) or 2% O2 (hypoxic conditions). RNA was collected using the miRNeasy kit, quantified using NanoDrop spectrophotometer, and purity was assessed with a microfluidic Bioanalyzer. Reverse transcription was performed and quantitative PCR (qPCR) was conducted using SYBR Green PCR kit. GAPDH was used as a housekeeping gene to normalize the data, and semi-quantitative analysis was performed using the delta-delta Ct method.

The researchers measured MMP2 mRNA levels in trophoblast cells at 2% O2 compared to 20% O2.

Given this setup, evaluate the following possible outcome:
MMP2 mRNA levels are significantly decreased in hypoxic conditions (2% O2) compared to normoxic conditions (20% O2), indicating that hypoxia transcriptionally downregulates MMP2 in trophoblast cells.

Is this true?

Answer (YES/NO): NO